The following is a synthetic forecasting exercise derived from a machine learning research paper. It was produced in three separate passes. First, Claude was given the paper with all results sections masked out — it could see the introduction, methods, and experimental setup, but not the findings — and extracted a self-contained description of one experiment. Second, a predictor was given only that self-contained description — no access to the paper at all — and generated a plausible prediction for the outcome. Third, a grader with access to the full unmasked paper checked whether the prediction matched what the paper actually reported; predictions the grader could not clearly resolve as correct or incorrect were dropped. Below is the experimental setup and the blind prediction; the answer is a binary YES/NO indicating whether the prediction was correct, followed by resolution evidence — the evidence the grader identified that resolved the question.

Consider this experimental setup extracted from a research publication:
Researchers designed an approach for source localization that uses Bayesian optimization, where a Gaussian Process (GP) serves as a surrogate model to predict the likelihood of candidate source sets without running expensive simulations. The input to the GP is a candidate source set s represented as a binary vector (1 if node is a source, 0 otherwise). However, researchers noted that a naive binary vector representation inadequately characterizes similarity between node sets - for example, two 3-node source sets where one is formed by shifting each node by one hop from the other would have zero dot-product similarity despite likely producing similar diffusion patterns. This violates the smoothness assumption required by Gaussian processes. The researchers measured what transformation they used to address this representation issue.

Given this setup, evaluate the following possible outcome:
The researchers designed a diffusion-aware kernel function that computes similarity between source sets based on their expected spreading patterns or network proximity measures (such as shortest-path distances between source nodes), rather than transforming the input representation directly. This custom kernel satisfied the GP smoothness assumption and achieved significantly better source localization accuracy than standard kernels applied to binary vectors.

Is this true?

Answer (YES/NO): NO